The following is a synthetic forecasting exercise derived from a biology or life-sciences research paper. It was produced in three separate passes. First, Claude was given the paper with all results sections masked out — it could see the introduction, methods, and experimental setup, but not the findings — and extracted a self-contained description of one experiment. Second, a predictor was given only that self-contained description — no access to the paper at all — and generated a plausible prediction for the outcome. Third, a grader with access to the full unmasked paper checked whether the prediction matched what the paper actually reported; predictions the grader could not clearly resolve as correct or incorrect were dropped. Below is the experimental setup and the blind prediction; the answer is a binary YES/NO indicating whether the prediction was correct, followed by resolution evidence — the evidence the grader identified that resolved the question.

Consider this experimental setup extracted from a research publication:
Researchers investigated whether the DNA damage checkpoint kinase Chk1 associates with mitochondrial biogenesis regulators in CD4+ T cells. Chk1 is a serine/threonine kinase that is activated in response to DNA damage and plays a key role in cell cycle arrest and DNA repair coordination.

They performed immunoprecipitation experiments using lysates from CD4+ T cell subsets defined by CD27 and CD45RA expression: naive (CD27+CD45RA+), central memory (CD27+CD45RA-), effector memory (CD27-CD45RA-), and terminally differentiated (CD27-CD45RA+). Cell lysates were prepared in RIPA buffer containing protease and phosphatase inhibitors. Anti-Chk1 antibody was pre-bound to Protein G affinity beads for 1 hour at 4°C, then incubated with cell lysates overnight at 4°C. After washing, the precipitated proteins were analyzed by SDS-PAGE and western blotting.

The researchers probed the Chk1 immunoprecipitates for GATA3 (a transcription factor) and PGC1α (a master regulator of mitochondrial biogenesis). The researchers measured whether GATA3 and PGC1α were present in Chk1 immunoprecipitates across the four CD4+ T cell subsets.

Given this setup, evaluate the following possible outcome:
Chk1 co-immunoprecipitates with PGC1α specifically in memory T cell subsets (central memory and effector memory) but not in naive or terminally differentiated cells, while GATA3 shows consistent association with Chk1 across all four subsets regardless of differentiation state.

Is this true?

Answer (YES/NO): NO